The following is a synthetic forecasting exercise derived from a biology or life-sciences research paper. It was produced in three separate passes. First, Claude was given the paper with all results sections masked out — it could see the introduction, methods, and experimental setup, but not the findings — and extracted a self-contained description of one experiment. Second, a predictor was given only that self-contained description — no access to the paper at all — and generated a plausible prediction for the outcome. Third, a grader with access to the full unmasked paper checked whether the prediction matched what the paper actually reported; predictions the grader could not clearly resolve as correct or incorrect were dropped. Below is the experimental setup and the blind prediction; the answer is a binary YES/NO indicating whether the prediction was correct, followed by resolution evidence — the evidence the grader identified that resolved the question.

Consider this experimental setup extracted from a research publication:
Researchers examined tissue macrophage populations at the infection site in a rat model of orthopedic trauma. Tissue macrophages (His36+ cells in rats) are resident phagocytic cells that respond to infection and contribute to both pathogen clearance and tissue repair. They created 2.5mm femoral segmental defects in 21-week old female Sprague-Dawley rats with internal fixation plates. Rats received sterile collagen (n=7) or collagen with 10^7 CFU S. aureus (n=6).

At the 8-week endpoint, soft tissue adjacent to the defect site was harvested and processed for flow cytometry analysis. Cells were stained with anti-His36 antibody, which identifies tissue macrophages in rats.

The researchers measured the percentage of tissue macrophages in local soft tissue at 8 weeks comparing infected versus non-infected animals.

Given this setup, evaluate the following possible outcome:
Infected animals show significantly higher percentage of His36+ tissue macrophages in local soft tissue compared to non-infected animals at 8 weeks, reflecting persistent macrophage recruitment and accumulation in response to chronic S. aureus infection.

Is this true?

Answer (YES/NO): NO